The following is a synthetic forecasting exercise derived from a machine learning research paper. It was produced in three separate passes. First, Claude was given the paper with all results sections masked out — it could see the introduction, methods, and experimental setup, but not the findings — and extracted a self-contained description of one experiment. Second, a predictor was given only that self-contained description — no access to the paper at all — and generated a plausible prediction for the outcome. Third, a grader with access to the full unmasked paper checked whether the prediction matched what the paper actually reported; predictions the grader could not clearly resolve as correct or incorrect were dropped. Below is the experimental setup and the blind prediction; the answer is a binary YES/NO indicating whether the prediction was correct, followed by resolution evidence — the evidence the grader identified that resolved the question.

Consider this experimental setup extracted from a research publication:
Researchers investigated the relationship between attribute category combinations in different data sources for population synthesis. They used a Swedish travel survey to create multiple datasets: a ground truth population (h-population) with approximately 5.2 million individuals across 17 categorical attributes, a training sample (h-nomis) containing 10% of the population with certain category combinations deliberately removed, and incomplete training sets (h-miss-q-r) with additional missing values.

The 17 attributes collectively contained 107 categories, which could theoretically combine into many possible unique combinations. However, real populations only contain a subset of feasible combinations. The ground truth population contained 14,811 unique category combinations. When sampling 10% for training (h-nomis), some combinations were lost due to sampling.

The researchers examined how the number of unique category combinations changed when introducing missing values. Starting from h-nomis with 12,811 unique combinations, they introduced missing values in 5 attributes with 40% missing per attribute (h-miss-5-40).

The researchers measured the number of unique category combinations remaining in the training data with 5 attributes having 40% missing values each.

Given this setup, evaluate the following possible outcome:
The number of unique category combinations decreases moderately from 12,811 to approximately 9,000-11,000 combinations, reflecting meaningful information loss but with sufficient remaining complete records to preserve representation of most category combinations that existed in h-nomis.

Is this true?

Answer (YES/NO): NO